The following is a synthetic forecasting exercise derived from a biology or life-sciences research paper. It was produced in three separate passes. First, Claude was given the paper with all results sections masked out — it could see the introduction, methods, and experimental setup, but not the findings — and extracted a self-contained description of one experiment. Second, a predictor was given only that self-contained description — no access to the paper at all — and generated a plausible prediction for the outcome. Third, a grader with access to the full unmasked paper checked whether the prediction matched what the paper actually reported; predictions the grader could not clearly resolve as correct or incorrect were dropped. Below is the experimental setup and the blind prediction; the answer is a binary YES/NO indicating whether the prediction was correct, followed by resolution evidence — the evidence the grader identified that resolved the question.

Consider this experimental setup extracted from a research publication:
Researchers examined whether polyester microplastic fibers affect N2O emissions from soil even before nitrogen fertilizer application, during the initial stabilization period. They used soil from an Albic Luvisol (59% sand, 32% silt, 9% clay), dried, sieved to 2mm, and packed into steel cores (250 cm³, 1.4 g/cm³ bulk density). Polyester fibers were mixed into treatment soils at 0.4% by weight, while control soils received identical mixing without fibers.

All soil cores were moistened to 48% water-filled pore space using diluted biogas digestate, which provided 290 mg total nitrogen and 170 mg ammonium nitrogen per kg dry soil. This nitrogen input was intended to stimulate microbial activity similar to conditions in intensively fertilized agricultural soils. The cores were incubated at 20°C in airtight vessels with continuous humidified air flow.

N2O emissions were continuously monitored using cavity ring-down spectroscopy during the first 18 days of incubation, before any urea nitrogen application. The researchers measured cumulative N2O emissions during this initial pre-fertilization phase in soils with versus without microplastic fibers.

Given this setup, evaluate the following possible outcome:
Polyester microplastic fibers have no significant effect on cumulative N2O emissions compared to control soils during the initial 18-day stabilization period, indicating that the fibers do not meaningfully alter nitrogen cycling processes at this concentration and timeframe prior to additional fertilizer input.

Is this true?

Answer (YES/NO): YES